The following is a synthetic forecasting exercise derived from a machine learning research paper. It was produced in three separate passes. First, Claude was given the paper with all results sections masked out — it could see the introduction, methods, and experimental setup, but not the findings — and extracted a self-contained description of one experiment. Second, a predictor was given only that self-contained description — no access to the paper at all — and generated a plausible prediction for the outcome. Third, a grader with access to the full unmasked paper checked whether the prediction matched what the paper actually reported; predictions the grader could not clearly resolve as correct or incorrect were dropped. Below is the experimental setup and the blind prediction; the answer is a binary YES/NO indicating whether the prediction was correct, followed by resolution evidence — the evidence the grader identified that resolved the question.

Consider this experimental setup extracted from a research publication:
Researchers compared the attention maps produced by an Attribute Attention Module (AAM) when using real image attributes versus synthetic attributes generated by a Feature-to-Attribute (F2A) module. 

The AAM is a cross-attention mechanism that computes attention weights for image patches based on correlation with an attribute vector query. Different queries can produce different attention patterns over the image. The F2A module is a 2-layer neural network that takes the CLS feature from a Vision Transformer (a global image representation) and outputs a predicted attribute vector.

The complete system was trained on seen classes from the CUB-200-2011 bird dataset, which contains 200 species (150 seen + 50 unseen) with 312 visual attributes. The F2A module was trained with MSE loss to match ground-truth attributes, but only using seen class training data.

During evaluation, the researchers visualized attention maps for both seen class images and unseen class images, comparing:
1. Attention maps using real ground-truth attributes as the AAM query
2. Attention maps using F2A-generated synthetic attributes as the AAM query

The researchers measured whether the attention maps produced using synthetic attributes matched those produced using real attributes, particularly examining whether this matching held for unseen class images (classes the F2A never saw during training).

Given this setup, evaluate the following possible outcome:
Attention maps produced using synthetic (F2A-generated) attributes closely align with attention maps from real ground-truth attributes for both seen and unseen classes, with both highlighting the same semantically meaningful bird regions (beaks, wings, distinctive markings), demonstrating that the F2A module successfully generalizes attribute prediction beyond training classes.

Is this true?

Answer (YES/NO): YES